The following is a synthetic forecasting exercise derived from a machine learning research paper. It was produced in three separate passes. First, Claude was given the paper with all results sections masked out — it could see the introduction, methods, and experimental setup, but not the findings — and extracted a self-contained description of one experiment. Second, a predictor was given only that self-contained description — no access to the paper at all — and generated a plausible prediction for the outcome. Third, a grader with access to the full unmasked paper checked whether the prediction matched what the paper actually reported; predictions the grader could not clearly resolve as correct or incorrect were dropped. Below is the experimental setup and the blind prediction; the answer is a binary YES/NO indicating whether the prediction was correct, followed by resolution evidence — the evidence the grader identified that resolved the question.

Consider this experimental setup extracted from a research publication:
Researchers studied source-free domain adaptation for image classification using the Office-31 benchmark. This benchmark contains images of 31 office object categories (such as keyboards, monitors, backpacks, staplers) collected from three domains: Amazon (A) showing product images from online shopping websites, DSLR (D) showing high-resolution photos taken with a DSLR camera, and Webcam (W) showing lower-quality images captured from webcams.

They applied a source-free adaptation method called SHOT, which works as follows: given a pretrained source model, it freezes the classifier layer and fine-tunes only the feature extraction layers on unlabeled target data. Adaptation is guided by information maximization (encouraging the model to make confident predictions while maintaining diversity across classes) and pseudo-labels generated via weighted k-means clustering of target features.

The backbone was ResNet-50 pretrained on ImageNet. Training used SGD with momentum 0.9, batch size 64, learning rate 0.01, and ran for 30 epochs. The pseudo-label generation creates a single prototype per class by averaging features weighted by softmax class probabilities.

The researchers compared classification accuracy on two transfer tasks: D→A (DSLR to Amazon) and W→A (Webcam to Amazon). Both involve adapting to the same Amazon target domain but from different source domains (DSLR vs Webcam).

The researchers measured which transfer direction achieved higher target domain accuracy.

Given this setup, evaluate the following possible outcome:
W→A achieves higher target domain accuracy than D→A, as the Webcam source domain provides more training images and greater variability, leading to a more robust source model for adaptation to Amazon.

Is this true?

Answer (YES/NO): NO